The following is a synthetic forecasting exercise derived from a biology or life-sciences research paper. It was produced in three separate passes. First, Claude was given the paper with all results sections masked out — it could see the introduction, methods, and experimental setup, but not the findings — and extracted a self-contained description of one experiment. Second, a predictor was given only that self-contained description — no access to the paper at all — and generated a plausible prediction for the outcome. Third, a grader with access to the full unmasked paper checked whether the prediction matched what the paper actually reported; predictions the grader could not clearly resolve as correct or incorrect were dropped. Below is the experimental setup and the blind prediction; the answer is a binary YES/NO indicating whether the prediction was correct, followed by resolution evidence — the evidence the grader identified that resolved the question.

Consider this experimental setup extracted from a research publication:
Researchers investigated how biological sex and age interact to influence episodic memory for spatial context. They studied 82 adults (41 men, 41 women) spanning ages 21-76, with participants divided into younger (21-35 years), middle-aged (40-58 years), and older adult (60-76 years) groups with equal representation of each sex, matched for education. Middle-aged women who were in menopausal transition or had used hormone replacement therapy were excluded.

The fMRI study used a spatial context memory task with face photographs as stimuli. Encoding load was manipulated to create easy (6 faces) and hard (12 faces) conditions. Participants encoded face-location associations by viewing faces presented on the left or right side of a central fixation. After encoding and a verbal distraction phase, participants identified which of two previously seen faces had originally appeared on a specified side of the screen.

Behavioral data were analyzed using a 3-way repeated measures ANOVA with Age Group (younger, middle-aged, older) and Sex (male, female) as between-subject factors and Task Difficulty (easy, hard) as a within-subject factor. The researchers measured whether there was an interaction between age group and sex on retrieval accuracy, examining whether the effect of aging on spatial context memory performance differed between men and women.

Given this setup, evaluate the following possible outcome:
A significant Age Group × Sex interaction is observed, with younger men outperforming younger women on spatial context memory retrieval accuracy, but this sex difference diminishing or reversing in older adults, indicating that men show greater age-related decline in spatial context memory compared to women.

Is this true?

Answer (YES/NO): NO